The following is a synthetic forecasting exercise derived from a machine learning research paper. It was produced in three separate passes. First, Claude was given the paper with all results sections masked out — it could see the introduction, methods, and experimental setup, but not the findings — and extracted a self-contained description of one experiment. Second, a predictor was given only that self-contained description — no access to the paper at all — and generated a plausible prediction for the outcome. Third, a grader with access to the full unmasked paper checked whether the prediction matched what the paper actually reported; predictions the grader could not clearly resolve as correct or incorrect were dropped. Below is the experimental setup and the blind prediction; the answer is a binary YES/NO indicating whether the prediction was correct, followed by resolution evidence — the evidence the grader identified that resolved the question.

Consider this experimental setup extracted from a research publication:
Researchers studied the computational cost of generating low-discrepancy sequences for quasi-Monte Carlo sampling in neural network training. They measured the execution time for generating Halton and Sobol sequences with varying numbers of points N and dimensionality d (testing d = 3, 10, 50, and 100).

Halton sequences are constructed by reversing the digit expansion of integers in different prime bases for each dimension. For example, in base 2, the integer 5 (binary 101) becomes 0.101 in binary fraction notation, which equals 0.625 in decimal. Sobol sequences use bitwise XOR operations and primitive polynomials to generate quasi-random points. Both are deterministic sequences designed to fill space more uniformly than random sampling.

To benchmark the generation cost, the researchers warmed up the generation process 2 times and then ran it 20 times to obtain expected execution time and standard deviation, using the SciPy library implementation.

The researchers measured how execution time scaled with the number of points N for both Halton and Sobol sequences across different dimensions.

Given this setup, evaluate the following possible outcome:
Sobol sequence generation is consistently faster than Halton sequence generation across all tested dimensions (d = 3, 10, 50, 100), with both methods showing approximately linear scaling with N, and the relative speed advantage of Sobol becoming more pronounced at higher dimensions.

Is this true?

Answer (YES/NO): NO